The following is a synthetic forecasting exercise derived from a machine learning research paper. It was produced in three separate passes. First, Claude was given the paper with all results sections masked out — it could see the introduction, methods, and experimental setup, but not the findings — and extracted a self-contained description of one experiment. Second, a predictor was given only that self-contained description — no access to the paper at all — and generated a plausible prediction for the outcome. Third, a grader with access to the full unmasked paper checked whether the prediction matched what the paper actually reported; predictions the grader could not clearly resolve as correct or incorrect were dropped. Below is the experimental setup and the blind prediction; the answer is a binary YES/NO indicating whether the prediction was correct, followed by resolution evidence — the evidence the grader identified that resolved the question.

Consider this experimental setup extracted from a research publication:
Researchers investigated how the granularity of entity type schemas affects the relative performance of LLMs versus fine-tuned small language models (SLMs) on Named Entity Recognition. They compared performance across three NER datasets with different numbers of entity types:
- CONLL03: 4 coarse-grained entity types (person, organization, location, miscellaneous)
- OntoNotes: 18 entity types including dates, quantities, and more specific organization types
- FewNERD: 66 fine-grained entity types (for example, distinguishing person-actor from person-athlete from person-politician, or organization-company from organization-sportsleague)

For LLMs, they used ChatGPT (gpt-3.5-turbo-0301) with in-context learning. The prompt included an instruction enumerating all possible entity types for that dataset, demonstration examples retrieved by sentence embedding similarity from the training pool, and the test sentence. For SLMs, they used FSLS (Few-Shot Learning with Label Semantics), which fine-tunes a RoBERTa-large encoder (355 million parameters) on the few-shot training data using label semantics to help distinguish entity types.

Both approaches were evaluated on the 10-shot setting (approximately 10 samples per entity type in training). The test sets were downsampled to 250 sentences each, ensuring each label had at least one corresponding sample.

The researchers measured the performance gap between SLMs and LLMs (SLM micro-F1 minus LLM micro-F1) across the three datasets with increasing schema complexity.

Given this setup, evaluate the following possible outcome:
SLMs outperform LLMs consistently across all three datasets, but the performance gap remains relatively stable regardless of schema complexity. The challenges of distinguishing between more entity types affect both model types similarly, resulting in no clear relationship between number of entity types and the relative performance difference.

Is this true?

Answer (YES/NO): NO